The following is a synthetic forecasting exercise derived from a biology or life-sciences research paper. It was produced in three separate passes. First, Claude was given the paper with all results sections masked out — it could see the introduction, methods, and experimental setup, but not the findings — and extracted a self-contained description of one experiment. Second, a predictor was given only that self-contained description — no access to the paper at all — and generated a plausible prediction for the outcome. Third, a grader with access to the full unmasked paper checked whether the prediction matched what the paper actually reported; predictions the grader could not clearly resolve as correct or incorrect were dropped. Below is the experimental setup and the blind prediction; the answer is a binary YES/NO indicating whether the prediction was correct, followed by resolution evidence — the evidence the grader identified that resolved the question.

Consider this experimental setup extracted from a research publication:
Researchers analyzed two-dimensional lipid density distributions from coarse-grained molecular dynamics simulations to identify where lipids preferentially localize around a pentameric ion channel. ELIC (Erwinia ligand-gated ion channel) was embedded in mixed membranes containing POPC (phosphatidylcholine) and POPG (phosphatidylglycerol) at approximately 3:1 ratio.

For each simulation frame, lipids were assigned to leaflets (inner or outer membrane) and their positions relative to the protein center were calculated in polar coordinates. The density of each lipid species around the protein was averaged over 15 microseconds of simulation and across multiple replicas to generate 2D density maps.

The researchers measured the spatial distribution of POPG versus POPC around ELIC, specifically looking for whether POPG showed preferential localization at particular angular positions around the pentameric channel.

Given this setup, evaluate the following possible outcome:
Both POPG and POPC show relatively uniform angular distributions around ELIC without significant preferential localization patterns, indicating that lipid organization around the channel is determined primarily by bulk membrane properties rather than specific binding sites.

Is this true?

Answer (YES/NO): NO